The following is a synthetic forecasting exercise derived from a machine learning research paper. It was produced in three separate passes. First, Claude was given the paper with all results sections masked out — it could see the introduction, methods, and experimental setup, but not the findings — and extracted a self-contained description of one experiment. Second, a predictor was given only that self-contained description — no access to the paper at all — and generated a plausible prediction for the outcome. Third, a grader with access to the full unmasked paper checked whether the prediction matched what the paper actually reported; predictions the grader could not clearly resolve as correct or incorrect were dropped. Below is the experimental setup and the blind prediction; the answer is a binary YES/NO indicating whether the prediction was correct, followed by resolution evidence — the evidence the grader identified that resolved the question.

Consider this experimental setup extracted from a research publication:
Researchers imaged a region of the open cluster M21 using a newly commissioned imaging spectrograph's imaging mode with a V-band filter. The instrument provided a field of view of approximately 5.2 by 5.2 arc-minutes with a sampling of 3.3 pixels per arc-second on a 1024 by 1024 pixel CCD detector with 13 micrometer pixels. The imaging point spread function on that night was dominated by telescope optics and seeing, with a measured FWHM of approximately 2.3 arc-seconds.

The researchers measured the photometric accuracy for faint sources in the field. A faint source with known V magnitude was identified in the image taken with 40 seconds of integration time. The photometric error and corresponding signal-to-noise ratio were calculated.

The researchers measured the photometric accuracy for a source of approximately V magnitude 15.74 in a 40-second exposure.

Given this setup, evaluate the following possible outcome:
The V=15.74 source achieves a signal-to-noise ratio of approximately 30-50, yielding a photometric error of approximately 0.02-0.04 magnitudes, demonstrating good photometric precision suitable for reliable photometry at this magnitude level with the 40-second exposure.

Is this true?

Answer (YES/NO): NO